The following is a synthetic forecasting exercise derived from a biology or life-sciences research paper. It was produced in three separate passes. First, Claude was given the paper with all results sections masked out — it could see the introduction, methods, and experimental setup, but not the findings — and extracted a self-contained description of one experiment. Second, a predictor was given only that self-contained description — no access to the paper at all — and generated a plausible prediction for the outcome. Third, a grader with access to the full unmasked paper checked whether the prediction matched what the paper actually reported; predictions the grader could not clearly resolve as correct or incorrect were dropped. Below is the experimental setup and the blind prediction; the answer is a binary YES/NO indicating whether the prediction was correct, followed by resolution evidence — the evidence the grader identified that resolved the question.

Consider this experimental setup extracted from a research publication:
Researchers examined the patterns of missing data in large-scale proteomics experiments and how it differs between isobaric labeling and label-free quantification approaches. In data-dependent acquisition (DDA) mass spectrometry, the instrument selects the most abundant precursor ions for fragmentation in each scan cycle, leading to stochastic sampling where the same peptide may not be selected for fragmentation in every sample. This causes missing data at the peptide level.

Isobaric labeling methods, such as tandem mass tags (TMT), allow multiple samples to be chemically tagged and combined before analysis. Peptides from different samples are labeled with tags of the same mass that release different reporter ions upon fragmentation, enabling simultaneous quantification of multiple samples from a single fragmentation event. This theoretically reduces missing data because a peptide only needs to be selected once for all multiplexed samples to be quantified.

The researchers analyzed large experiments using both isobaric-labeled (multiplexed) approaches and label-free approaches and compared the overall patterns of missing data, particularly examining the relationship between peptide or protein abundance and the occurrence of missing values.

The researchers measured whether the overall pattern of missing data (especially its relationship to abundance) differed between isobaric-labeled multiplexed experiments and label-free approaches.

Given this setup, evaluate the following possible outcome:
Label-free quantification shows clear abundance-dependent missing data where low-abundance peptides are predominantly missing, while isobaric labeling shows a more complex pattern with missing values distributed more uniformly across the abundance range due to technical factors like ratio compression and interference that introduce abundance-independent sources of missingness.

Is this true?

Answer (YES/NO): NO